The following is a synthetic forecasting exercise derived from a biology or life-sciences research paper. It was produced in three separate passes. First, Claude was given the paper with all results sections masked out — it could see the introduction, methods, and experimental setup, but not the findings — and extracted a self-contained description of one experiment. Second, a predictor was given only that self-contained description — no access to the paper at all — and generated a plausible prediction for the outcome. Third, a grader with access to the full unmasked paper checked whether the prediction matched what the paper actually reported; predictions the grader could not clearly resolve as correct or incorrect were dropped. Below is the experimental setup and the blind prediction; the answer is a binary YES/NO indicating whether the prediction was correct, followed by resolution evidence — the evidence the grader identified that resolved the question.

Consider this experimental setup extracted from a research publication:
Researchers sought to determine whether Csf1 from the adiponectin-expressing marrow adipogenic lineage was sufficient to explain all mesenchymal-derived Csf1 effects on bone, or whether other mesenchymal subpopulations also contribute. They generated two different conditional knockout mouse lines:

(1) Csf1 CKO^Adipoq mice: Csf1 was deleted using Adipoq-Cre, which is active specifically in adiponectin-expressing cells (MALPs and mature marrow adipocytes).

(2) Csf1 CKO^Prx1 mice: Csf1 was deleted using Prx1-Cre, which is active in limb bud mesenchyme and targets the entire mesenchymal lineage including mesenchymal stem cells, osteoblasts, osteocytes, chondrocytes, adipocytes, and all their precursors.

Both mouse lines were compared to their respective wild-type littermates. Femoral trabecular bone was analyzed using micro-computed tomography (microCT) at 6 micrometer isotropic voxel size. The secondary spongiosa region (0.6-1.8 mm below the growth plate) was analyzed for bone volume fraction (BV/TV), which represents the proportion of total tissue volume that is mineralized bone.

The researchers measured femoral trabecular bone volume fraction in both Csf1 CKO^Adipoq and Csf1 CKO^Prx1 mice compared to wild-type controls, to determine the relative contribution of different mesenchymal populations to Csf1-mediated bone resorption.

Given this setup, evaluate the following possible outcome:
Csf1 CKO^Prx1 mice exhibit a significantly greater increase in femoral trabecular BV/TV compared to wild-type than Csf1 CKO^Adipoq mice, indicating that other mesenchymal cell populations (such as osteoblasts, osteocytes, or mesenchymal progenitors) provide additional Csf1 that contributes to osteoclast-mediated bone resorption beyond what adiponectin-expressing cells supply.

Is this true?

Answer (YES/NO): YES